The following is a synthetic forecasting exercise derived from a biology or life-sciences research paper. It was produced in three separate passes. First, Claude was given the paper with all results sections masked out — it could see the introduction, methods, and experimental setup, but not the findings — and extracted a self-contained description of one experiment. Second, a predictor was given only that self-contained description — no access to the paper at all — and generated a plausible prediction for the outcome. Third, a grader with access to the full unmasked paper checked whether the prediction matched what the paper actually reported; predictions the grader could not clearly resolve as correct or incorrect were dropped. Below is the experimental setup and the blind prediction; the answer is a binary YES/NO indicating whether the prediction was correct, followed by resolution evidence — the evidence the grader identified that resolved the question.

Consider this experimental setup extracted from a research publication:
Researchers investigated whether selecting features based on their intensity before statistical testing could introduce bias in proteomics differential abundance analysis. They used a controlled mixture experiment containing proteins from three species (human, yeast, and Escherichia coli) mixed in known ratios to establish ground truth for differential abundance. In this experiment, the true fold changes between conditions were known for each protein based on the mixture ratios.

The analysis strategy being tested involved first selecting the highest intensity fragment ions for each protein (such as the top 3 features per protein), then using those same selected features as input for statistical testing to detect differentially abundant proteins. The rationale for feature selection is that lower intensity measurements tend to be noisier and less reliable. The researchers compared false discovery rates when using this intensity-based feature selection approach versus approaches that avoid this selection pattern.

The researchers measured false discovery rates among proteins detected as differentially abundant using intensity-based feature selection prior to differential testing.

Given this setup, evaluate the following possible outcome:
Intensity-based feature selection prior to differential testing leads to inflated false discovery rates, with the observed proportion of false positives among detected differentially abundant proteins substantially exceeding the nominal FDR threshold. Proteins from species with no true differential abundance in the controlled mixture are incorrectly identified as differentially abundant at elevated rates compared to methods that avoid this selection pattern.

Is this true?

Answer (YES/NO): YES